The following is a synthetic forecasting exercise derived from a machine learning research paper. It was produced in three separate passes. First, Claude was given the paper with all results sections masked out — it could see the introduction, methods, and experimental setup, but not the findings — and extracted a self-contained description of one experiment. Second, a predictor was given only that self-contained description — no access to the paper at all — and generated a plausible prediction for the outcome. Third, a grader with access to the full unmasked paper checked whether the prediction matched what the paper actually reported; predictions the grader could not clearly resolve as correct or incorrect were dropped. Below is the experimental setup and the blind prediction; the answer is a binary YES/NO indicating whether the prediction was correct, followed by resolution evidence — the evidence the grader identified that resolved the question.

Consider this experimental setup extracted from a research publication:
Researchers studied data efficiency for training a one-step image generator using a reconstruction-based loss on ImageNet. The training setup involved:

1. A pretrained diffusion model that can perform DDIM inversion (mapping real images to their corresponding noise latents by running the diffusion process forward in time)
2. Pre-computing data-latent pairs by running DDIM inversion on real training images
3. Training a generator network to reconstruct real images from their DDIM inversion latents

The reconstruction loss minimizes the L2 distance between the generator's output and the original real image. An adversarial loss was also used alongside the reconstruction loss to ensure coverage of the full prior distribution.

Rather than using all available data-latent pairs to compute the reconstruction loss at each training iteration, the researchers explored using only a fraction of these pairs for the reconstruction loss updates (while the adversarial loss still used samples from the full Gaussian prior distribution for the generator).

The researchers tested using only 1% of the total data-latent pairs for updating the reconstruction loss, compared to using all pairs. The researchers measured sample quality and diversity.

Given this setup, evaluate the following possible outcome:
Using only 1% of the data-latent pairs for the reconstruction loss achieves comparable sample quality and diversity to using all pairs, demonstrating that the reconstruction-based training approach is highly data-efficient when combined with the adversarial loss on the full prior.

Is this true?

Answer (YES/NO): YES